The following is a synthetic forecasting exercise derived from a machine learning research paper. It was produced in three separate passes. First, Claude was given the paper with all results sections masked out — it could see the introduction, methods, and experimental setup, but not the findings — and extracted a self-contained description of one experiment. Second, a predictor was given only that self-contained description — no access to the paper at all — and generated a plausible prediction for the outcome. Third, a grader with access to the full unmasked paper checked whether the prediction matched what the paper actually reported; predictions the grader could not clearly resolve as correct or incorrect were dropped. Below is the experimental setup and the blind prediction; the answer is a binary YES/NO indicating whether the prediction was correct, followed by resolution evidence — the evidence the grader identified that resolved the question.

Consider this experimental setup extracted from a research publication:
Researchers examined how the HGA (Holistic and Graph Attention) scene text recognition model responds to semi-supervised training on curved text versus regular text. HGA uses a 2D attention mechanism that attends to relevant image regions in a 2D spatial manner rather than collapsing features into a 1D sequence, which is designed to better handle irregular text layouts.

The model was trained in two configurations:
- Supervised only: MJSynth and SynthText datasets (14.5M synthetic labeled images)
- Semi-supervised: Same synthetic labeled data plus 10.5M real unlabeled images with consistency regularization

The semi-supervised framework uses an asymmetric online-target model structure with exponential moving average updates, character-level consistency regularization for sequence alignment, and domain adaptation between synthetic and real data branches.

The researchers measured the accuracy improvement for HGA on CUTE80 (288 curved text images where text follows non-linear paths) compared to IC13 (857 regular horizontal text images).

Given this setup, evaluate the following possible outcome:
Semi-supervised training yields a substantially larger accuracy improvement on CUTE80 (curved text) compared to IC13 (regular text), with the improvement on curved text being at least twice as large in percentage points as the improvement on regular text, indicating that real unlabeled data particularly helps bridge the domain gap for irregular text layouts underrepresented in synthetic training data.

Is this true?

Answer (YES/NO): YES